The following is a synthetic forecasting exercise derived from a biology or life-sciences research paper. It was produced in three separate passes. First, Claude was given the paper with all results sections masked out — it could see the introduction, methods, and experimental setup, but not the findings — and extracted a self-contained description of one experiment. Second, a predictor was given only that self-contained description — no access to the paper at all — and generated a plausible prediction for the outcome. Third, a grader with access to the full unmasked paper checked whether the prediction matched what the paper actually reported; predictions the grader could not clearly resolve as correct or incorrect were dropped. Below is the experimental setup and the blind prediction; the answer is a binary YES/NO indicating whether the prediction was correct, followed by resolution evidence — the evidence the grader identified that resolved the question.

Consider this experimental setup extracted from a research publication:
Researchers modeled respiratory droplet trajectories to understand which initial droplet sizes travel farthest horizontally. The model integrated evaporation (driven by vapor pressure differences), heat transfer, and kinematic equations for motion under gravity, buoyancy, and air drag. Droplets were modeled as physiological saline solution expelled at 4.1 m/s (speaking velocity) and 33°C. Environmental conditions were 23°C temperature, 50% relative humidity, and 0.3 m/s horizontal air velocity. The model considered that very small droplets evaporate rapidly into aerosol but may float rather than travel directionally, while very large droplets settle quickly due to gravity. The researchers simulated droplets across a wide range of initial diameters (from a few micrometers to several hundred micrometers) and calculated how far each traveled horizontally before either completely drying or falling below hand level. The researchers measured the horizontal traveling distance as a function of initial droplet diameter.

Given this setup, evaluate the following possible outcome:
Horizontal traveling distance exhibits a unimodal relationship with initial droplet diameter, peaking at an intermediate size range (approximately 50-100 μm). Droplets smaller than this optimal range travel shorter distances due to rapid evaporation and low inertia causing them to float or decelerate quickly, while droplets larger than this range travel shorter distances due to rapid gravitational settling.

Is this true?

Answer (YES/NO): YES